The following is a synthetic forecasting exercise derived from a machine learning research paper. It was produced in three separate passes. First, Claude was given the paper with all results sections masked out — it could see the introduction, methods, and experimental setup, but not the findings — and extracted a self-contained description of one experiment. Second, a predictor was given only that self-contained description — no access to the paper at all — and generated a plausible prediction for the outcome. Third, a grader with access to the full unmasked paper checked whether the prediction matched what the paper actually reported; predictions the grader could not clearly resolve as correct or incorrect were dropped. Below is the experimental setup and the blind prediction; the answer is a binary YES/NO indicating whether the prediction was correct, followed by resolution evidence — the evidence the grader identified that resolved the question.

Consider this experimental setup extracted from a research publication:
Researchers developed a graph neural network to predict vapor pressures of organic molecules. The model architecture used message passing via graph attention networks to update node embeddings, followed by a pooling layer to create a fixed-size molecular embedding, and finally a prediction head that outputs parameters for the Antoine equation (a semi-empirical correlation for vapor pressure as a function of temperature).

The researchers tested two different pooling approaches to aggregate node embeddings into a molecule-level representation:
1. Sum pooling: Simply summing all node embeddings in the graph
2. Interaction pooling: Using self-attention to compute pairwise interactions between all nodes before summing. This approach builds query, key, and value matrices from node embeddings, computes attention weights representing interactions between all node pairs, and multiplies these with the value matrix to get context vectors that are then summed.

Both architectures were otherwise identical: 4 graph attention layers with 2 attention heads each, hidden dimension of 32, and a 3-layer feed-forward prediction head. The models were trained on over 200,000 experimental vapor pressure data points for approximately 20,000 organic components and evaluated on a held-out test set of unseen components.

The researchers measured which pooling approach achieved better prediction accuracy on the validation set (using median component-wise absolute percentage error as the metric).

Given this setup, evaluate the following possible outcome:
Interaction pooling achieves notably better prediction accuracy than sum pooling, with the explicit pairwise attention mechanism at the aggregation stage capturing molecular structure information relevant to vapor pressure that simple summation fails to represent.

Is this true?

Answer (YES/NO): YES